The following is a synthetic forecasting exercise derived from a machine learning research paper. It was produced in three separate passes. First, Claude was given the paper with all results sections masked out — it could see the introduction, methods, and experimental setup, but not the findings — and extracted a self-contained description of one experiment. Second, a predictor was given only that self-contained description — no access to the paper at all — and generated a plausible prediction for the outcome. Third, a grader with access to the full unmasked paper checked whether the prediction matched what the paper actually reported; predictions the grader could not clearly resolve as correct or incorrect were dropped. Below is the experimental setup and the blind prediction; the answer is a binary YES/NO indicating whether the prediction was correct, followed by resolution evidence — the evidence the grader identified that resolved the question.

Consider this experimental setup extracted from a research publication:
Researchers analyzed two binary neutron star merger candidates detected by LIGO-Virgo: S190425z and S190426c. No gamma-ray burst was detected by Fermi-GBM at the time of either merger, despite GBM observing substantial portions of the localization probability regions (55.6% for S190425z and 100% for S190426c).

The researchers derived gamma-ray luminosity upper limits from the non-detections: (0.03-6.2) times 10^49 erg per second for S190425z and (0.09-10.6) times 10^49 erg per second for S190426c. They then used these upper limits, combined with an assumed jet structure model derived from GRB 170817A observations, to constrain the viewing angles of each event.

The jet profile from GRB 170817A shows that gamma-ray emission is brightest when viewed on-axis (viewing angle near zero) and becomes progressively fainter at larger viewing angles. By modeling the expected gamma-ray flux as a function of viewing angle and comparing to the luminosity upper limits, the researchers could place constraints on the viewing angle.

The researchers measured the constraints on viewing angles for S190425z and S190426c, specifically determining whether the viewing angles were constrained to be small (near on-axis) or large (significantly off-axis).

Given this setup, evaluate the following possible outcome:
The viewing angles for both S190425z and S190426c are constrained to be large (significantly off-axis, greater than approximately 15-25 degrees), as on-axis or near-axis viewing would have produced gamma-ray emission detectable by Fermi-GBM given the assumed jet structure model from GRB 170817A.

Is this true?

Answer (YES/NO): NO